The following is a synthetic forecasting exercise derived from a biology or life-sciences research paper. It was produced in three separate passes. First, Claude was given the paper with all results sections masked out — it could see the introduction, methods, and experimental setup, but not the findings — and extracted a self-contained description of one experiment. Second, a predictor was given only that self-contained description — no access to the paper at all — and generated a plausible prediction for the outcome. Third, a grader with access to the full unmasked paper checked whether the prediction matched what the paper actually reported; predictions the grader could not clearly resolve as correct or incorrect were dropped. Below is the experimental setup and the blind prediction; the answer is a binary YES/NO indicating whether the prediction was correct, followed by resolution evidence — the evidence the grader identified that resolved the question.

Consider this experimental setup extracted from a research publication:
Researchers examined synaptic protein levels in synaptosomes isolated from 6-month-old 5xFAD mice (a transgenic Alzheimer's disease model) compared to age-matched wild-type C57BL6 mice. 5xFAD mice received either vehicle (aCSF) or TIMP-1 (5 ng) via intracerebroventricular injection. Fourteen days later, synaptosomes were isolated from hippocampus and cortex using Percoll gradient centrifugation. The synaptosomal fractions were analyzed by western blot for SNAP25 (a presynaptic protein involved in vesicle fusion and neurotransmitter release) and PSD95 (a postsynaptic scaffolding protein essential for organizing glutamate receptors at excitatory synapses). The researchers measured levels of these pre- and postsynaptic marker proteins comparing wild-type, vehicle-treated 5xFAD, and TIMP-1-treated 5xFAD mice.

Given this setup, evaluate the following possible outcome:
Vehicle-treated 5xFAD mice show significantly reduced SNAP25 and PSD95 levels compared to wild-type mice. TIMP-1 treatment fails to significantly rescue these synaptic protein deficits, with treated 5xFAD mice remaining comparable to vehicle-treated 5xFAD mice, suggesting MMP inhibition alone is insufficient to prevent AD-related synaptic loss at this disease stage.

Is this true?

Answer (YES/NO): NO